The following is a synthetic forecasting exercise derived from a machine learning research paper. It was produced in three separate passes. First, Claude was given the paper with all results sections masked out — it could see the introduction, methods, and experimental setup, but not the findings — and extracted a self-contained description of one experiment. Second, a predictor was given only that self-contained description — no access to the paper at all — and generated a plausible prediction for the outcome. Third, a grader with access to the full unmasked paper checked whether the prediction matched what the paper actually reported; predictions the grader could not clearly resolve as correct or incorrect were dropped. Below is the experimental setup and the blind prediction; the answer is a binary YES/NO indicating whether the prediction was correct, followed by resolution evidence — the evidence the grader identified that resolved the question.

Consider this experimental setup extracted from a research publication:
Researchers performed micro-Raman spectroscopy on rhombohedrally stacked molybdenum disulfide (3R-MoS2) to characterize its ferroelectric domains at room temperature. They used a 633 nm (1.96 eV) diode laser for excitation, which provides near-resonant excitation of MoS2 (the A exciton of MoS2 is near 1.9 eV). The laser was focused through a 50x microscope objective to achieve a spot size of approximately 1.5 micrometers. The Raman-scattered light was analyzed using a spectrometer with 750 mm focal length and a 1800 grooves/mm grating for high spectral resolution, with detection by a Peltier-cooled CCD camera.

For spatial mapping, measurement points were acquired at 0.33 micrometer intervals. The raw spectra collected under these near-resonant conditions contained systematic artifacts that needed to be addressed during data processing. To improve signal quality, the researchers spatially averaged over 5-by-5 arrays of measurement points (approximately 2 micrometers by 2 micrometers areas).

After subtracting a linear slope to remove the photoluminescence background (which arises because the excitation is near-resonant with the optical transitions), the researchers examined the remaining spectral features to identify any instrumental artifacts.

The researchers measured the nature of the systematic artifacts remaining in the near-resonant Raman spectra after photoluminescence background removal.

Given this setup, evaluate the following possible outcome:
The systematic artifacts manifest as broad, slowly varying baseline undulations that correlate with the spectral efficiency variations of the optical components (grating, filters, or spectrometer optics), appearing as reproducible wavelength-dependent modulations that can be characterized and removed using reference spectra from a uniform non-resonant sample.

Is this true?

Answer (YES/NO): NO